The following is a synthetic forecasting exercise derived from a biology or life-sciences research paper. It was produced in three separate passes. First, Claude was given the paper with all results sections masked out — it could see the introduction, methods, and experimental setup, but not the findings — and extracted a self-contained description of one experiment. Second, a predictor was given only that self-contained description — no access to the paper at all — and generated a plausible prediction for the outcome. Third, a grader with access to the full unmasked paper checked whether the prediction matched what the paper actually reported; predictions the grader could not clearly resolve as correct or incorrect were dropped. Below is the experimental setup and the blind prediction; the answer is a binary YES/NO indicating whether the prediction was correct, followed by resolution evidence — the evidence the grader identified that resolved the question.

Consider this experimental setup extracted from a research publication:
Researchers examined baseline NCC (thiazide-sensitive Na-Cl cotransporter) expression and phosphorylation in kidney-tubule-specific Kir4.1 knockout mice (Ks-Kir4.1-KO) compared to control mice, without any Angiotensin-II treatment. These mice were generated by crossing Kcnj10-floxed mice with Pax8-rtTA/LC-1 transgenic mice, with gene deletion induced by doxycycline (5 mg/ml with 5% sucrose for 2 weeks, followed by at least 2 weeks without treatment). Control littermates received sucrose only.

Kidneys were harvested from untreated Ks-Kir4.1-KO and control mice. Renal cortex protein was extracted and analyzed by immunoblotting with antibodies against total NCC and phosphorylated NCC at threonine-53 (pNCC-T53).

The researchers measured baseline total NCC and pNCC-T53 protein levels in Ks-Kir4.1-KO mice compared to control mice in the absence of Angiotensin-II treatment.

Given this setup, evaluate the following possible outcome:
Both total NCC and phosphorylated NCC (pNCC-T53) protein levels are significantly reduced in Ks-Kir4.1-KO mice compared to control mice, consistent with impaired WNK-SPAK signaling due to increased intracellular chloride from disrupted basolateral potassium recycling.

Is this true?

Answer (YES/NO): YES